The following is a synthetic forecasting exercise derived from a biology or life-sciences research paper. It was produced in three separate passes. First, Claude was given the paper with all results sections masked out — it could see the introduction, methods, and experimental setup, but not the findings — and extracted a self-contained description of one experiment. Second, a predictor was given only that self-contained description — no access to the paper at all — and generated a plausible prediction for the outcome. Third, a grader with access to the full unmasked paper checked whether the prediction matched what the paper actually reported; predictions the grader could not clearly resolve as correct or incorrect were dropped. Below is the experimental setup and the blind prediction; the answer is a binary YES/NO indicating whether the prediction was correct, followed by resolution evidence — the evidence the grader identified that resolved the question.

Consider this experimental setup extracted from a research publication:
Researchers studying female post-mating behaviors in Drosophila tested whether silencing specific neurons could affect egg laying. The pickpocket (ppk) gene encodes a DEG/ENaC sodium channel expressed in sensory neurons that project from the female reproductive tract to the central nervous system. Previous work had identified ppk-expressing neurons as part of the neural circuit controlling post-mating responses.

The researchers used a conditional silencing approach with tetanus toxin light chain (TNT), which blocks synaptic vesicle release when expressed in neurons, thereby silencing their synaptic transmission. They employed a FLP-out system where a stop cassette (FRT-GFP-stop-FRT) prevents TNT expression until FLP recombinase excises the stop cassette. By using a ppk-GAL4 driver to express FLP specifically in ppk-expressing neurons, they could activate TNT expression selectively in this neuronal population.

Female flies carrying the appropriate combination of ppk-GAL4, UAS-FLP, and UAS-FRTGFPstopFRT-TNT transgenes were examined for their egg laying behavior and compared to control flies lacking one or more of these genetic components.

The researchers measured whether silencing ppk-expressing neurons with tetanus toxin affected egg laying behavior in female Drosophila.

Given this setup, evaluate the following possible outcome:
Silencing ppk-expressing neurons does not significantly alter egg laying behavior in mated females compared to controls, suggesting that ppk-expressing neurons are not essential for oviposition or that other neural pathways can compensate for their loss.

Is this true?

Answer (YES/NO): NO